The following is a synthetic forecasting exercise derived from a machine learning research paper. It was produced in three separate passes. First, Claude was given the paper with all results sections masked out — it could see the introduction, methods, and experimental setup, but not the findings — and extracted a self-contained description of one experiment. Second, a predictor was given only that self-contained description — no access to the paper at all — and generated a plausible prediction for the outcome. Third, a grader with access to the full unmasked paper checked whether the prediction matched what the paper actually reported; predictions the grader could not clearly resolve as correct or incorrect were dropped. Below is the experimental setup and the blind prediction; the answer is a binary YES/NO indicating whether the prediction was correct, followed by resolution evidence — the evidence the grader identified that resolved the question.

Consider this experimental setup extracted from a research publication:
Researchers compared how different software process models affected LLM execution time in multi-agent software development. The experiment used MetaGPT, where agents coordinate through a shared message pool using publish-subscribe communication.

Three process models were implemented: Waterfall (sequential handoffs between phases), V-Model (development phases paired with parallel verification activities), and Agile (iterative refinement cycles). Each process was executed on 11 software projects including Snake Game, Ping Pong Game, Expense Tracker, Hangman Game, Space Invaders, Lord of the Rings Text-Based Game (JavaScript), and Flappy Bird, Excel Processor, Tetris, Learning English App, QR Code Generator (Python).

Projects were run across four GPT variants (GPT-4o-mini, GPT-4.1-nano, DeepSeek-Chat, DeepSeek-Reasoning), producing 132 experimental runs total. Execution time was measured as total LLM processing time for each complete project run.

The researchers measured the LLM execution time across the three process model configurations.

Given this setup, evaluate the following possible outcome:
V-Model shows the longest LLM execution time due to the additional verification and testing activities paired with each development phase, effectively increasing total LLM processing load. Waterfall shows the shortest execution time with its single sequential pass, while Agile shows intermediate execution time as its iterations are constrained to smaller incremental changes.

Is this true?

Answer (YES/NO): NO